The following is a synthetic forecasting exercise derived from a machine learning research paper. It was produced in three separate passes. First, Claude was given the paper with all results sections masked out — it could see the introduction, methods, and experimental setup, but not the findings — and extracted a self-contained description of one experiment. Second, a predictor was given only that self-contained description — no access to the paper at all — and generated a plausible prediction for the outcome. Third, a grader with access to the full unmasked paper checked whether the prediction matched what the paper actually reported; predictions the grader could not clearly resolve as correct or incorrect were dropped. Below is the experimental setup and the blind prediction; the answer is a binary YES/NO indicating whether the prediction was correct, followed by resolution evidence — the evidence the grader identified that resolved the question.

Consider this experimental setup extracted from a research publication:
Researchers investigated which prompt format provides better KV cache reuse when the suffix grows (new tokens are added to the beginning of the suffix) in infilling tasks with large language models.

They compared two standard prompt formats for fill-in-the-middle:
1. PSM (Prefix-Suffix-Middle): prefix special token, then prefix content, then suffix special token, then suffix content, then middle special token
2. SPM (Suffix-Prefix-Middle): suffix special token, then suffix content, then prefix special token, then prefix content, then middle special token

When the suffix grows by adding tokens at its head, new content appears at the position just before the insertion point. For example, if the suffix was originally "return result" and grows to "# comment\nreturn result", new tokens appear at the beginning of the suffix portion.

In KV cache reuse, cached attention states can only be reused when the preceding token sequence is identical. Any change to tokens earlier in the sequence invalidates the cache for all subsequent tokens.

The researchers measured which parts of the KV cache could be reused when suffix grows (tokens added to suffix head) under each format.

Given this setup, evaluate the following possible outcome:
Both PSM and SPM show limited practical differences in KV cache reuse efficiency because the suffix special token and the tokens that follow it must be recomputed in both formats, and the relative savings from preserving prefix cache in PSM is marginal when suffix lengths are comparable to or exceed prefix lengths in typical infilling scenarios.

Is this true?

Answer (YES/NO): NO